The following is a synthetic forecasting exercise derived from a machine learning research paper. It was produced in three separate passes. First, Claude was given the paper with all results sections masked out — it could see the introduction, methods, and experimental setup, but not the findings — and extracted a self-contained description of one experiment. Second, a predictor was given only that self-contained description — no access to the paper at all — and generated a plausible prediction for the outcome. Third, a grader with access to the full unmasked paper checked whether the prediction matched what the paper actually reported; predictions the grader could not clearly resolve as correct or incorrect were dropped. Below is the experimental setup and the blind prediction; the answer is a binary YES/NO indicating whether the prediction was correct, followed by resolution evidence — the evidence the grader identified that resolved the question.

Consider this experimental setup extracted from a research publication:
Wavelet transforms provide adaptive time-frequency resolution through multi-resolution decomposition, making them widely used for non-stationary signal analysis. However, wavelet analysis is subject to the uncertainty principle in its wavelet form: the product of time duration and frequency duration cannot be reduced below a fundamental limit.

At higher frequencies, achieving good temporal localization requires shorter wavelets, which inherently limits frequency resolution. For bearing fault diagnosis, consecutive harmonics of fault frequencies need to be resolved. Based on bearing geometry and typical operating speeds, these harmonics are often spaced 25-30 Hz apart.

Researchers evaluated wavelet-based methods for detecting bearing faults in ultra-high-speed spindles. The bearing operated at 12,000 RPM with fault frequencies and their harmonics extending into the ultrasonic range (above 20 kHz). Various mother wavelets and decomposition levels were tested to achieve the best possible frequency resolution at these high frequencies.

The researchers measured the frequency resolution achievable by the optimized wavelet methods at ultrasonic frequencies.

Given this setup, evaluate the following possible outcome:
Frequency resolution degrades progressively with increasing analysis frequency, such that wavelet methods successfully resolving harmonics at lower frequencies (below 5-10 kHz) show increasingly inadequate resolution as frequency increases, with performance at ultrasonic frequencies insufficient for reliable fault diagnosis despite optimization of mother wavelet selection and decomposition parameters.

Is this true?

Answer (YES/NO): NO